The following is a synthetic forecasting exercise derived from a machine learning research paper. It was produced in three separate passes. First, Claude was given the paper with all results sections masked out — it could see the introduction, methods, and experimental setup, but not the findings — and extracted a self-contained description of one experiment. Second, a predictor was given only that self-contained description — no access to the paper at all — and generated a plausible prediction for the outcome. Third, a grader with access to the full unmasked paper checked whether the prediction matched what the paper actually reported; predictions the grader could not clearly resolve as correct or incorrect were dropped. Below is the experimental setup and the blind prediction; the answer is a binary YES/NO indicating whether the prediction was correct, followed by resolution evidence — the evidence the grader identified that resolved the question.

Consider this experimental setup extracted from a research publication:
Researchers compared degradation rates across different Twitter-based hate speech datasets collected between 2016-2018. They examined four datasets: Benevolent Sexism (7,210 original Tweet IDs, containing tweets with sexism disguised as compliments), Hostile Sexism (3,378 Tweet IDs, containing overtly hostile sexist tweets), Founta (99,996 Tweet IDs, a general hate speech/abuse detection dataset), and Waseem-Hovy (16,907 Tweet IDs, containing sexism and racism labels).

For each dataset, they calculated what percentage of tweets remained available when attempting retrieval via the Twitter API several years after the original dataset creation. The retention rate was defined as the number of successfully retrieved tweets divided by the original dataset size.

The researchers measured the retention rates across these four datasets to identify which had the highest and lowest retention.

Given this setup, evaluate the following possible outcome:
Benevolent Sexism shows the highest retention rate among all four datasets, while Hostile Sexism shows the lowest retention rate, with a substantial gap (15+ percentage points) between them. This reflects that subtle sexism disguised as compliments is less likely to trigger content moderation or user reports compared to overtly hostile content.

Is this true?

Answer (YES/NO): NO